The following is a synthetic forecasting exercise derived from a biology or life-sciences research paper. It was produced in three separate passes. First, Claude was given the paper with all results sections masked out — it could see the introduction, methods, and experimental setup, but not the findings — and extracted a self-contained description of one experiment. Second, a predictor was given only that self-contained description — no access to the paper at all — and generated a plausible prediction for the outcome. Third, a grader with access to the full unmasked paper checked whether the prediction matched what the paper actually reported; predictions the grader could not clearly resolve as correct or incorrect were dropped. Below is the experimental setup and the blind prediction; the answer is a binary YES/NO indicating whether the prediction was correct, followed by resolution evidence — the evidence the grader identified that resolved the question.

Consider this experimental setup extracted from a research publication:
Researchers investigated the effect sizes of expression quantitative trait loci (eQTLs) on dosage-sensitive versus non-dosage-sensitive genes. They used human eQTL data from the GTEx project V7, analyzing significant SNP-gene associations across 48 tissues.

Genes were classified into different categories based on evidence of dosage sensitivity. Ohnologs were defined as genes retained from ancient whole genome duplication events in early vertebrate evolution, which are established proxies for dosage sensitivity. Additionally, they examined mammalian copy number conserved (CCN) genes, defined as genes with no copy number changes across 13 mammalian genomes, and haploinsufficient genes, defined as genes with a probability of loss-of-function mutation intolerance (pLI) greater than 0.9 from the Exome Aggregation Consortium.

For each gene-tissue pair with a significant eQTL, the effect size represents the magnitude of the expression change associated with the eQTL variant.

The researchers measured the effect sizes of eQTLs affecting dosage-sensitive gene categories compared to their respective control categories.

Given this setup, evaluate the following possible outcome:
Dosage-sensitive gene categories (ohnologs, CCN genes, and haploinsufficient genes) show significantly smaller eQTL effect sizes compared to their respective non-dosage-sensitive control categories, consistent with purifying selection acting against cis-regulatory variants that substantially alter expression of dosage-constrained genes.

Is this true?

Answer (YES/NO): YES